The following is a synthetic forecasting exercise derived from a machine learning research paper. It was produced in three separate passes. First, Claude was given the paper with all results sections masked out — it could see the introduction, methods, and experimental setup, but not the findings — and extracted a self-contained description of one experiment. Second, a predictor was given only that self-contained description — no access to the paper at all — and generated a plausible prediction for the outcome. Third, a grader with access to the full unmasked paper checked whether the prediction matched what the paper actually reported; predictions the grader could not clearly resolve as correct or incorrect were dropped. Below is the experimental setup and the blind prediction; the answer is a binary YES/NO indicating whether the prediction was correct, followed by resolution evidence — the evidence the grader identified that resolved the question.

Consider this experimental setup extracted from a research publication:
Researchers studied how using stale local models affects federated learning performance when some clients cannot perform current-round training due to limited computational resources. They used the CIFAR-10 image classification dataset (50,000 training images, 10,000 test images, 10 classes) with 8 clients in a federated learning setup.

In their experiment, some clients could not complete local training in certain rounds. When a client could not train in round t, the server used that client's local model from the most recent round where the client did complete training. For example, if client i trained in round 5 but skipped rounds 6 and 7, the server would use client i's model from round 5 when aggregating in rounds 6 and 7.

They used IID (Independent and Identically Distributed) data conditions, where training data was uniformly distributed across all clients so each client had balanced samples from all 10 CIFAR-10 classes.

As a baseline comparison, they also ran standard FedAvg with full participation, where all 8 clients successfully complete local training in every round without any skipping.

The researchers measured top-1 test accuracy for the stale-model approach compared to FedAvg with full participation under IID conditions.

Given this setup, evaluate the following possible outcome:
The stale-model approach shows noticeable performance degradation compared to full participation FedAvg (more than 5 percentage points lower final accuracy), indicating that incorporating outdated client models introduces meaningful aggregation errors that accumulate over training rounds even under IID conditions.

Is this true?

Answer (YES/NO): YES